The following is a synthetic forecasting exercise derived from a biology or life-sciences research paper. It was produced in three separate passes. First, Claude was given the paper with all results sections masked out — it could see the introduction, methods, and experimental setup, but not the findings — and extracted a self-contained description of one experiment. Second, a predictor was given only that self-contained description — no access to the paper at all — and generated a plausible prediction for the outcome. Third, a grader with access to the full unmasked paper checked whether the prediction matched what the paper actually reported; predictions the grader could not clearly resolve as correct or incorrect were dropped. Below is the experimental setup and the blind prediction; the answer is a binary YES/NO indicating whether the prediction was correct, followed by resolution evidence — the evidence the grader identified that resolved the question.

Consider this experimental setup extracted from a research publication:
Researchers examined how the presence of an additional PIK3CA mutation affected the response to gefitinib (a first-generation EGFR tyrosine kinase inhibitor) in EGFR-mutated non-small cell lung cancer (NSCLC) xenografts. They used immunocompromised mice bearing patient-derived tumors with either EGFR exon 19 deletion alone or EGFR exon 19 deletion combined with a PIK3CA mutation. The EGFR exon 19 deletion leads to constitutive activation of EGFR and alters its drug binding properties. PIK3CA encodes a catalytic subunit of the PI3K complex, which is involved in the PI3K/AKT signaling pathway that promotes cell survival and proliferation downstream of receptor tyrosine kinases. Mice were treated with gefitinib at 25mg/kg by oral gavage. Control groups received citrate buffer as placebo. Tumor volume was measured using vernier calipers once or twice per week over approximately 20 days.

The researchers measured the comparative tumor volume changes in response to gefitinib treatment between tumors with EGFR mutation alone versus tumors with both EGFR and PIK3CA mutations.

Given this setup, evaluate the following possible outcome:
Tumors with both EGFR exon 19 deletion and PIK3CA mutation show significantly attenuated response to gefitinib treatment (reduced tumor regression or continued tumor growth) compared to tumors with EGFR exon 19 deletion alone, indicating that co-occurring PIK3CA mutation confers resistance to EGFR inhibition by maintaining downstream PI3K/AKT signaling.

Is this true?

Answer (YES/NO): YES